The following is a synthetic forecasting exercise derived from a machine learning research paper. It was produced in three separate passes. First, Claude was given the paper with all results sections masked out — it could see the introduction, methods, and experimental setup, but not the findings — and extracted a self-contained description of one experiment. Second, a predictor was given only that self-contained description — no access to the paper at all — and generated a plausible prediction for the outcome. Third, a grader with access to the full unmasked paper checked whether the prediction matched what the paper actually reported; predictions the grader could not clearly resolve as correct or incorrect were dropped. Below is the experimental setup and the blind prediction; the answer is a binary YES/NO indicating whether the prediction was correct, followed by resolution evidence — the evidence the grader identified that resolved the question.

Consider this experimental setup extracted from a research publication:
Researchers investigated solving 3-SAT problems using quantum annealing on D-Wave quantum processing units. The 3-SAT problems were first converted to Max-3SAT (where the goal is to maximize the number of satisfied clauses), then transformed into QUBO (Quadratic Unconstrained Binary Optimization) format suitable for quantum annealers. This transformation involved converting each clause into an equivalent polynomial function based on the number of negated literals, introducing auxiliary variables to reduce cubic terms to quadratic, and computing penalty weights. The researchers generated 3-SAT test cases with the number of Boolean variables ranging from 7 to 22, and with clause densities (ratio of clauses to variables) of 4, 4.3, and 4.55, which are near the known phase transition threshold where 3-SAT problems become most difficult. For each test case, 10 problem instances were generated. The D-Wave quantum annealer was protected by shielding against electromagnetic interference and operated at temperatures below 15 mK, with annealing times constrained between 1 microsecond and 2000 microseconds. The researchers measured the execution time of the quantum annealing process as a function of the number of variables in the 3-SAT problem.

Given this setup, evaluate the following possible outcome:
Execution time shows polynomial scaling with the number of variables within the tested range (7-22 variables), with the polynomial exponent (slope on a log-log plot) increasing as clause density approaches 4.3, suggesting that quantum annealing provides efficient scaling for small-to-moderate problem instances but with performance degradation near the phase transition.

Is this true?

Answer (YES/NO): NO